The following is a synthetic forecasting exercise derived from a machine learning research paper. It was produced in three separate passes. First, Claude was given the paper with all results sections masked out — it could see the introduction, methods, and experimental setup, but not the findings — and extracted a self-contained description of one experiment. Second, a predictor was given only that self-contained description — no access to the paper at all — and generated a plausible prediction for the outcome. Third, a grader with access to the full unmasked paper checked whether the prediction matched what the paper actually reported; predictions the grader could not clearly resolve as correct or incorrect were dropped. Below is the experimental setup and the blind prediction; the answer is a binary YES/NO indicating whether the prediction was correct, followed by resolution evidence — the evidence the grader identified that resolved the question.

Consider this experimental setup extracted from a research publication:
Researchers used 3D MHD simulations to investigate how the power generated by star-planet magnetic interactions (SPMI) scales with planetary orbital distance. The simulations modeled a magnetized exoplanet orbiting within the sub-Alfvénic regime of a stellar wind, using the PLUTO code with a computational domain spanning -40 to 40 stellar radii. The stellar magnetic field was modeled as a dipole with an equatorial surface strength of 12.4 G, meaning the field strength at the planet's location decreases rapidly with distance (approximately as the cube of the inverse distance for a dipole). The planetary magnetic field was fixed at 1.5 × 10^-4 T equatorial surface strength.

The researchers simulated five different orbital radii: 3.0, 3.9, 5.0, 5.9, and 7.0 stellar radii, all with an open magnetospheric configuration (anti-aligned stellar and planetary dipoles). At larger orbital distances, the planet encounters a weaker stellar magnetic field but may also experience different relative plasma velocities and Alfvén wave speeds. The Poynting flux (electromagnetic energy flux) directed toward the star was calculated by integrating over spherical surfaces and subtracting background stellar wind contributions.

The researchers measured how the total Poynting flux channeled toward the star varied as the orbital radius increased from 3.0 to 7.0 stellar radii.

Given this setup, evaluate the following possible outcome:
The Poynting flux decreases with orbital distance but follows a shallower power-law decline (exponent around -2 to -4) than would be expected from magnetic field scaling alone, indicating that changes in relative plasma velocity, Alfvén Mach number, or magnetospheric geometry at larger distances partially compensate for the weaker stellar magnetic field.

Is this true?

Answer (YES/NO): YES